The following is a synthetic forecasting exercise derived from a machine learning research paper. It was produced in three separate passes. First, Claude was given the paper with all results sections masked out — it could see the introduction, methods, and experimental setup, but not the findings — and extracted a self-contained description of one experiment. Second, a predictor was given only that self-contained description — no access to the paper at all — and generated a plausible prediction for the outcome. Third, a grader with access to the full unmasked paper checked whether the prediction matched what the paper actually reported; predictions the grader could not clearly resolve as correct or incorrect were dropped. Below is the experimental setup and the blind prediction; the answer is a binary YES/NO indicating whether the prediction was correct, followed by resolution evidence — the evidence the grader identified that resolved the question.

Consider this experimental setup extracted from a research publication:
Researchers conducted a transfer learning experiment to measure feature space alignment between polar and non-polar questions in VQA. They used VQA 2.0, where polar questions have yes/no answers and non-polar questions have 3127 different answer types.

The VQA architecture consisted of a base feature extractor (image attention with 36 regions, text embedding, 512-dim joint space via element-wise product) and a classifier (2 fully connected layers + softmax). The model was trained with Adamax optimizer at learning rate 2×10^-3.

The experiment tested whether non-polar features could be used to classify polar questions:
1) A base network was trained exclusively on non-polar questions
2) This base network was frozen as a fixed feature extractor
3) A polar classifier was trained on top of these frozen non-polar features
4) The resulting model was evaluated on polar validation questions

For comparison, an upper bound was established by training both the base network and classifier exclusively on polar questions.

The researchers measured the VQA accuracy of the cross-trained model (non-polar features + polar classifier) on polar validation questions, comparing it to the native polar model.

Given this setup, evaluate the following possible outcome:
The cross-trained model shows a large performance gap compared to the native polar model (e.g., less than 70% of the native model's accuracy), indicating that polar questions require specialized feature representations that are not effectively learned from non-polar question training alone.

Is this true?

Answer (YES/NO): NO